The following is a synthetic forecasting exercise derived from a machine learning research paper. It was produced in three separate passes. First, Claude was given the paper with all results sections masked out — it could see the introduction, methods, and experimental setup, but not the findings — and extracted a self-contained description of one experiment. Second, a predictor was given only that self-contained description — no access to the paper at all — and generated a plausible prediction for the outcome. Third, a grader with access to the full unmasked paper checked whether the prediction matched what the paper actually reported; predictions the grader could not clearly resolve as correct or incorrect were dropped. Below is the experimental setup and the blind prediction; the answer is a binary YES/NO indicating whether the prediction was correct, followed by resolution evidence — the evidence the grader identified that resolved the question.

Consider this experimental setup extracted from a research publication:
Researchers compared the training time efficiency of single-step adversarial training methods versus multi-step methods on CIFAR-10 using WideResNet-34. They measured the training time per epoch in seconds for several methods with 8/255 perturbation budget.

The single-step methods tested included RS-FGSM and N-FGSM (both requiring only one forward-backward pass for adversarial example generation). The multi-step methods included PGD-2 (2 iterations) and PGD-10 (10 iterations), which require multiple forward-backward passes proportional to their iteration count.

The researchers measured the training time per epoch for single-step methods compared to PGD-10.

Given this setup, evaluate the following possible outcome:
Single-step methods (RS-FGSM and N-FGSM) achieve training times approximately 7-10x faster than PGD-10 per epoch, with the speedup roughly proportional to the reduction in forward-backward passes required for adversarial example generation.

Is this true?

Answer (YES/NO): NO